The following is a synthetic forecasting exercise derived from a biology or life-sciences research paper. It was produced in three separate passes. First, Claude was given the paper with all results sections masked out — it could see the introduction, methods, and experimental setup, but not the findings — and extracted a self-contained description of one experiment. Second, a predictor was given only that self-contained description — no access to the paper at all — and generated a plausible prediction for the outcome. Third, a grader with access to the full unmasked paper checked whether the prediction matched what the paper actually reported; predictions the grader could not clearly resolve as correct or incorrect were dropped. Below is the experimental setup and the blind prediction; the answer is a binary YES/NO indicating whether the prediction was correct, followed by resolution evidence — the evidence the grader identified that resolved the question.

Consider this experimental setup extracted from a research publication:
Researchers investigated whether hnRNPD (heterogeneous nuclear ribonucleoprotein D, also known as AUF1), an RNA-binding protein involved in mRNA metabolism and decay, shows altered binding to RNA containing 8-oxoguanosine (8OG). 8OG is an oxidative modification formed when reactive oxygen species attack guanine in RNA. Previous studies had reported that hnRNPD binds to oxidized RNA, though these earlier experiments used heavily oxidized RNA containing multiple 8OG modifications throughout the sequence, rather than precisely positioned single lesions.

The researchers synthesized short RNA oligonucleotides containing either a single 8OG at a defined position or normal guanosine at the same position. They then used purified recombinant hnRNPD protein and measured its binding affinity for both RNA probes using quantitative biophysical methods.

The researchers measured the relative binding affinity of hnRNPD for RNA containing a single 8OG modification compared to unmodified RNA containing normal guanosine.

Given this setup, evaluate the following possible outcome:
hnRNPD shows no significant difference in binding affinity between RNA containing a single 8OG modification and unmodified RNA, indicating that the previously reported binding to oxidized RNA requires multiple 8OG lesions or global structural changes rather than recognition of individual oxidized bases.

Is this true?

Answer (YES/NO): NO